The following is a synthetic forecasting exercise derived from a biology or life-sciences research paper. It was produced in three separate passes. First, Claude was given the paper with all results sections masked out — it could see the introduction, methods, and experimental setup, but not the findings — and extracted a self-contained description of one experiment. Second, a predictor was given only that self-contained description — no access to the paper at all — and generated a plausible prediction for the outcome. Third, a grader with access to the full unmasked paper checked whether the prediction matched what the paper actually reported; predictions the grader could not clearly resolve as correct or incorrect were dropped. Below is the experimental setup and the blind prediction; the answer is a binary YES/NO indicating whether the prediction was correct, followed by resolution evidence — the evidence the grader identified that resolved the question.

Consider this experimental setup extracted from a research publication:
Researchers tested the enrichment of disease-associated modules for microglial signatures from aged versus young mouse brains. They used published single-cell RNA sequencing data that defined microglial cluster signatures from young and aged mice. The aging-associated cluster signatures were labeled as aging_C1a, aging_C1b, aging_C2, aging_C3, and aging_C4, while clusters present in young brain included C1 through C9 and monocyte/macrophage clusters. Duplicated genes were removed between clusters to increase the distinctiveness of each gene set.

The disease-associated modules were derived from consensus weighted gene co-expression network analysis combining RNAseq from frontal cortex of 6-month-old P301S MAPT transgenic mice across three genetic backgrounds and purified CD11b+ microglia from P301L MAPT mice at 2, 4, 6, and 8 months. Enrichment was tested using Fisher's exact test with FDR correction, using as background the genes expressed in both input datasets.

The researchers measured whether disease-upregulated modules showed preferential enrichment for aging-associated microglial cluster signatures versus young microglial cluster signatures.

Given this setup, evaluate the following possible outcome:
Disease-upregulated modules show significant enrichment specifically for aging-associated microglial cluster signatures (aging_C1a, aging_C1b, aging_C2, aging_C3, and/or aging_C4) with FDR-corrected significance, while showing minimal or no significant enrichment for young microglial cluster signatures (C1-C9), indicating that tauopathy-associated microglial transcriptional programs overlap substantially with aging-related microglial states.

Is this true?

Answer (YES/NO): NO